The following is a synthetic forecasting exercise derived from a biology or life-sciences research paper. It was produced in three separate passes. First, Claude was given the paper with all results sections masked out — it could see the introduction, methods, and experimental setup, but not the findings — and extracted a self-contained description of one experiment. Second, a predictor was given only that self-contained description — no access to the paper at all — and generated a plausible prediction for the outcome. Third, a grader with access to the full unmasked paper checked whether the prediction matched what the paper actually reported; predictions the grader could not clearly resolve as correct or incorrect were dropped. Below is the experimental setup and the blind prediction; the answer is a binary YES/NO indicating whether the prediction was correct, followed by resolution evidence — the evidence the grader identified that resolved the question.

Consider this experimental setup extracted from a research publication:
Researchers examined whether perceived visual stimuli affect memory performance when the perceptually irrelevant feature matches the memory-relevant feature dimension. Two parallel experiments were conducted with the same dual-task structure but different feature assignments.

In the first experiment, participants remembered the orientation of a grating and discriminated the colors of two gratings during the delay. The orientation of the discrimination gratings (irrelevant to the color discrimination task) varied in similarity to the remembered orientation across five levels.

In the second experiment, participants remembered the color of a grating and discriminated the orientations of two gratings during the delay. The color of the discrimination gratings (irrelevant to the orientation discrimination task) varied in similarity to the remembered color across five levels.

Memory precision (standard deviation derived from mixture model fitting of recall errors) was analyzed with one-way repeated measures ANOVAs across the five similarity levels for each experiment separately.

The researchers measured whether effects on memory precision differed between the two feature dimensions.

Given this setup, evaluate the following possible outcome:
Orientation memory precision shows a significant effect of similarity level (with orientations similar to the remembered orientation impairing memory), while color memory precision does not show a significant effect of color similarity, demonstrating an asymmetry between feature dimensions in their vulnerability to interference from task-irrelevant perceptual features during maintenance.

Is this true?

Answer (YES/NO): NO